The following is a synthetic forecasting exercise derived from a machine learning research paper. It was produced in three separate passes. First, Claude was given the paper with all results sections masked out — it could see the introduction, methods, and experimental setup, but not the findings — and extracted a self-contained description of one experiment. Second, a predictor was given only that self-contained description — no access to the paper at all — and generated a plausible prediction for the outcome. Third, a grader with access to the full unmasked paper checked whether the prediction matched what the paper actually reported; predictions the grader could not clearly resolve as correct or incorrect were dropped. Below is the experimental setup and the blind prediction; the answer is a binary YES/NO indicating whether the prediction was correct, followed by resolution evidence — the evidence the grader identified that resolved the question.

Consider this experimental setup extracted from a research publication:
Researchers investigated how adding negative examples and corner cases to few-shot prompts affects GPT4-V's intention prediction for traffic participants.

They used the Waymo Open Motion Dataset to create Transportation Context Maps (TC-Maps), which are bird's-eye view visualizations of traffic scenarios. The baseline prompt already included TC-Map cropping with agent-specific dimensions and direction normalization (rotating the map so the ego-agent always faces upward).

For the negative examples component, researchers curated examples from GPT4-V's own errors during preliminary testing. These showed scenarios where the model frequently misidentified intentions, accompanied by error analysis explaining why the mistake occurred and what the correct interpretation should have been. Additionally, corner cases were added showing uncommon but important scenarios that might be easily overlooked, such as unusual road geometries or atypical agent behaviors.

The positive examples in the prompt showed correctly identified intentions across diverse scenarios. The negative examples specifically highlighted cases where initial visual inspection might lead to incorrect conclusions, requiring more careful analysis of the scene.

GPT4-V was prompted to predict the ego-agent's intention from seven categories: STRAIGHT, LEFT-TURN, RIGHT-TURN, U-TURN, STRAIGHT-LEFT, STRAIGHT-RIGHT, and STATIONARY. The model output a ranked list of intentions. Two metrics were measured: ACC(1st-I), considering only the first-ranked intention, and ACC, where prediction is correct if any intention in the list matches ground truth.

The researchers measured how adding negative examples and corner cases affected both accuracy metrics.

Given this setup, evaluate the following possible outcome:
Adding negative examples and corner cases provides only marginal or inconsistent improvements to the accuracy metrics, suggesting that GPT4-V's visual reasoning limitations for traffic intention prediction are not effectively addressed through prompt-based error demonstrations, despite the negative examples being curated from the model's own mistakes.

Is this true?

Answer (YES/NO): YES